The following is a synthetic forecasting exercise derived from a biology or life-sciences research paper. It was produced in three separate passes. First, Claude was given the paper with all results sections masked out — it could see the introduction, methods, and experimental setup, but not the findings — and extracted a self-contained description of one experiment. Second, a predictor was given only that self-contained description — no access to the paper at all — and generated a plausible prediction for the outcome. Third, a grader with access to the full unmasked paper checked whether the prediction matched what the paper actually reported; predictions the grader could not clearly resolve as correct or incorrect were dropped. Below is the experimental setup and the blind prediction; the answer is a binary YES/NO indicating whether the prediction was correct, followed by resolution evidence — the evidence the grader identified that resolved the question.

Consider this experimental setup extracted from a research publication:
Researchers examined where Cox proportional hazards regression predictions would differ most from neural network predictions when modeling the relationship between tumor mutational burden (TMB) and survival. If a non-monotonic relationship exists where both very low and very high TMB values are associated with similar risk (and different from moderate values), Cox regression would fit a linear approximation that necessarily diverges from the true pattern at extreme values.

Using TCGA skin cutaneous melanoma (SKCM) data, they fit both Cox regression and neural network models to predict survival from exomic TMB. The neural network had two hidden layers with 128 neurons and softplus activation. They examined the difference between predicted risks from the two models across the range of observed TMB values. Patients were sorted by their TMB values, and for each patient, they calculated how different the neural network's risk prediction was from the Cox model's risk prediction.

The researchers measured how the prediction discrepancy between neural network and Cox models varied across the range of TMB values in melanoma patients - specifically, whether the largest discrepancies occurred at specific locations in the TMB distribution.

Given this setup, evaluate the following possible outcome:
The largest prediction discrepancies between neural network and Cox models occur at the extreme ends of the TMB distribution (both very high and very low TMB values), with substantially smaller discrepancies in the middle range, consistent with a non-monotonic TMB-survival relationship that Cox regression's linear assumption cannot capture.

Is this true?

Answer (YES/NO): YES